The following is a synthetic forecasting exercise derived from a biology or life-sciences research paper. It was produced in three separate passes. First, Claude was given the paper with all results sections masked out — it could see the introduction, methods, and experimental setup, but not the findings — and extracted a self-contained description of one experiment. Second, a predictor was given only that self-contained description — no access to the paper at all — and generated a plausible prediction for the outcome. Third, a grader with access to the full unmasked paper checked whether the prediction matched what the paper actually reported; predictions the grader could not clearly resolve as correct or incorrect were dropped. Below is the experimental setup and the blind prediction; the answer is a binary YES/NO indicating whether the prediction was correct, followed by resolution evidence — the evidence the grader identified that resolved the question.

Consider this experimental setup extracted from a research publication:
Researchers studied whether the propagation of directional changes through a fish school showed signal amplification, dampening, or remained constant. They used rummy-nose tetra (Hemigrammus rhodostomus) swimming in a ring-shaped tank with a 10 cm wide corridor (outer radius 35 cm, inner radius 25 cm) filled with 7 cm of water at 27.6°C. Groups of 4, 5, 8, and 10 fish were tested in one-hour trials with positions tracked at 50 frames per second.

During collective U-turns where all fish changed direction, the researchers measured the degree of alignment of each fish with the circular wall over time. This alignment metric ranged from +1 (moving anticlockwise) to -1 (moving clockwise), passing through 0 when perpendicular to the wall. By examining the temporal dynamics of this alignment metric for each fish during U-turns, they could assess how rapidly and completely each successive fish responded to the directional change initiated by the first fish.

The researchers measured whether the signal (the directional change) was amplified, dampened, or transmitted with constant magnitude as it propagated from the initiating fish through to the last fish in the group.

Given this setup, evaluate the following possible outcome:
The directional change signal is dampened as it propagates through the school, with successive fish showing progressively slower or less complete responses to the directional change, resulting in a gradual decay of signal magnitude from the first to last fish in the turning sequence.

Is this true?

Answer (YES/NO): NO